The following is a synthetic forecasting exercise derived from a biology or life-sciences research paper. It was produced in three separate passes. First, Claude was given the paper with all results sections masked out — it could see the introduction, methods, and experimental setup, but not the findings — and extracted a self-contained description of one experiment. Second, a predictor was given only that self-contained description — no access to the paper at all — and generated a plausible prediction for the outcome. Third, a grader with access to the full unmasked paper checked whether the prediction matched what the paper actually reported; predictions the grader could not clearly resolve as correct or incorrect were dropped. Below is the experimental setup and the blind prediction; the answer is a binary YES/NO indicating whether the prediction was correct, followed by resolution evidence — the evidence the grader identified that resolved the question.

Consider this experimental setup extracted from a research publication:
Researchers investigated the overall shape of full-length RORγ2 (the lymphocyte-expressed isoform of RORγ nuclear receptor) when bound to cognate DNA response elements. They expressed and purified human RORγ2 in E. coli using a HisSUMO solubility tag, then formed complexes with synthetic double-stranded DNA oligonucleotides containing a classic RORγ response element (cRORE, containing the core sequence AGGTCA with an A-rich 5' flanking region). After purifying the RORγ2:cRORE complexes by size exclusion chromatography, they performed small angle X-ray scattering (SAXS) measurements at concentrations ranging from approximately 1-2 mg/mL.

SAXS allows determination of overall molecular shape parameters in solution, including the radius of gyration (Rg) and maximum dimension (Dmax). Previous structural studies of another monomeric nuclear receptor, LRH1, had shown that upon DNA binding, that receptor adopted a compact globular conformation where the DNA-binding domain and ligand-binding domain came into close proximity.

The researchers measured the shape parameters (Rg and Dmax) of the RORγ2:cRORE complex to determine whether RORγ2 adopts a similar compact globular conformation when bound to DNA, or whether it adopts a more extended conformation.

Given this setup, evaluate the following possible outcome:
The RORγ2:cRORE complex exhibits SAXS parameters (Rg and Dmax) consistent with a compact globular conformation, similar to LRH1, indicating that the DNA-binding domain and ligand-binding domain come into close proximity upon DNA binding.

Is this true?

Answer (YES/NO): NO